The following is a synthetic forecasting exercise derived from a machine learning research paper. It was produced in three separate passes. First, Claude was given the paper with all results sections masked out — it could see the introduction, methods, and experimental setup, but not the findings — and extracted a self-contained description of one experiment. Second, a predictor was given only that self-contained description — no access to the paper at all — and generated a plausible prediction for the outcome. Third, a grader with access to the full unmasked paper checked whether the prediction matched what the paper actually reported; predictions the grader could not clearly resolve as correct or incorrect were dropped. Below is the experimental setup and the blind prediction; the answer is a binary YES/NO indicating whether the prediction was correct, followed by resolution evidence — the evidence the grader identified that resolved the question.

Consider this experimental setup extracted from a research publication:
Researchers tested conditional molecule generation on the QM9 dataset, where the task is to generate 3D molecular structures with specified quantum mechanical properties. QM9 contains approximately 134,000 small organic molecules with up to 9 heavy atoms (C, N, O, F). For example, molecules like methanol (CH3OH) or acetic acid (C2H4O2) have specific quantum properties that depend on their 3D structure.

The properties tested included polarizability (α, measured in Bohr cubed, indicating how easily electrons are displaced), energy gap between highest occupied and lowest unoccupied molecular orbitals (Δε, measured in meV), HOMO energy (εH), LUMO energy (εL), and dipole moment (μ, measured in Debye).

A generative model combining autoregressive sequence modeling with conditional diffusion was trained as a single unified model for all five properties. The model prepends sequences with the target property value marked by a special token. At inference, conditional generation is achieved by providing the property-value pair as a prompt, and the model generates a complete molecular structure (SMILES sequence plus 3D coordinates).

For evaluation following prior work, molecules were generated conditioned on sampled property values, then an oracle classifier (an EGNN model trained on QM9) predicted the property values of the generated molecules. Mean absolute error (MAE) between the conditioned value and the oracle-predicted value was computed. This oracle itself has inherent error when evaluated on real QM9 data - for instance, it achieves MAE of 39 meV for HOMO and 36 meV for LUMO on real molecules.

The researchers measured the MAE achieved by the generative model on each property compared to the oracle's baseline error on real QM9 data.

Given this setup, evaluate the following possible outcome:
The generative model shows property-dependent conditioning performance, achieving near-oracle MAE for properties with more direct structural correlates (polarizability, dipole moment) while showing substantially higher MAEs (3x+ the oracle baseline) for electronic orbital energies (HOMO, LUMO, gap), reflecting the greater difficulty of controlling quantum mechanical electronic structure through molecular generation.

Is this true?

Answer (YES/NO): NO